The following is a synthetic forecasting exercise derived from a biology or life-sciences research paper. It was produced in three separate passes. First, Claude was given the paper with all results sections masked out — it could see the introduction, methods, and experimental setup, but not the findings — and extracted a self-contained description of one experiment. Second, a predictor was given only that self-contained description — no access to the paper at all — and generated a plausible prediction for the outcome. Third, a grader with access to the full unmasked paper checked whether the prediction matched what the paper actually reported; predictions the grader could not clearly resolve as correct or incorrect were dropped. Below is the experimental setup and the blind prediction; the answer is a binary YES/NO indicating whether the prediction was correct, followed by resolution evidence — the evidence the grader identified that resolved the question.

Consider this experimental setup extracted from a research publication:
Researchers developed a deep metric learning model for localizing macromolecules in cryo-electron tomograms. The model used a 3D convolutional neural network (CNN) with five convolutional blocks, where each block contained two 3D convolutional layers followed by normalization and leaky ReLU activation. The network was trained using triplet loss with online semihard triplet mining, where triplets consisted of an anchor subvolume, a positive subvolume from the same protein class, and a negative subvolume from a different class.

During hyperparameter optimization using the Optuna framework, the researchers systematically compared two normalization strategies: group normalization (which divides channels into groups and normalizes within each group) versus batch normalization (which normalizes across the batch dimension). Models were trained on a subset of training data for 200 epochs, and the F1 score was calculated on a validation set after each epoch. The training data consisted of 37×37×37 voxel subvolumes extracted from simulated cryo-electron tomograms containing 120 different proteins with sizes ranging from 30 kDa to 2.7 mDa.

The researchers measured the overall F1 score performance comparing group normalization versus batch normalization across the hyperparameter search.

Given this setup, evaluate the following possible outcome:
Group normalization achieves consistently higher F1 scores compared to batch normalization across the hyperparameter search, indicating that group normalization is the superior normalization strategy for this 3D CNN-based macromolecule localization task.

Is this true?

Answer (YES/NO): YES